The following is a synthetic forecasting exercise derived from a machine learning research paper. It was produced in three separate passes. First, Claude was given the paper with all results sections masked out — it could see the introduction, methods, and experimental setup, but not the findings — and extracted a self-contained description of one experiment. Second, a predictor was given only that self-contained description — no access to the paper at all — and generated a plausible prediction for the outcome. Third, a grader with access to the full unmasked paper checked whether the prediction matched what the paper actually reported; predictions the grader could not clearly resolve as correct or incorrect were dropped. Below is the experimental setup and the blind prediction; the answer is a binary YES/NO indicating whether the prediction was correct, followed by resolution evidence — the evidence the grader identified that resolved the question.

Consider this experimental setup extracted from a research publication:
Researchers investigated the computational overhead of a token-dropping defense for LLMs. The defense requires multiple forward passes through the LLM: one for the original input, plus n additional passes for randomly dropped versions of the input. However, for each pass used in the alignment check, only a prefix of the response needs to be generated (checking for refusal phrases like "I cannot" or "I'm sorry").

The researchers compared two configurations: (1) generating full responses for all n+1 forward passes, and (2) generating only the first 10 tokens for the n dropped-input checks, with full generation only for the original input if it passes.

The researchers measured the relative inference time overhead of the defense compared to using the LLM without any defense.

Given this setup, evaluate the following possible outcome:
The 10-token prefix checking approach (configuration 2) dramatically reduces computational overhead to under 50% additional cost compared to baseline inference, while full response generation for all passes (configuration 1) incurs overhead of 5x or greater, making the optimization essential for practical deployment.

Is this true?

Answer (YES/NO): NO